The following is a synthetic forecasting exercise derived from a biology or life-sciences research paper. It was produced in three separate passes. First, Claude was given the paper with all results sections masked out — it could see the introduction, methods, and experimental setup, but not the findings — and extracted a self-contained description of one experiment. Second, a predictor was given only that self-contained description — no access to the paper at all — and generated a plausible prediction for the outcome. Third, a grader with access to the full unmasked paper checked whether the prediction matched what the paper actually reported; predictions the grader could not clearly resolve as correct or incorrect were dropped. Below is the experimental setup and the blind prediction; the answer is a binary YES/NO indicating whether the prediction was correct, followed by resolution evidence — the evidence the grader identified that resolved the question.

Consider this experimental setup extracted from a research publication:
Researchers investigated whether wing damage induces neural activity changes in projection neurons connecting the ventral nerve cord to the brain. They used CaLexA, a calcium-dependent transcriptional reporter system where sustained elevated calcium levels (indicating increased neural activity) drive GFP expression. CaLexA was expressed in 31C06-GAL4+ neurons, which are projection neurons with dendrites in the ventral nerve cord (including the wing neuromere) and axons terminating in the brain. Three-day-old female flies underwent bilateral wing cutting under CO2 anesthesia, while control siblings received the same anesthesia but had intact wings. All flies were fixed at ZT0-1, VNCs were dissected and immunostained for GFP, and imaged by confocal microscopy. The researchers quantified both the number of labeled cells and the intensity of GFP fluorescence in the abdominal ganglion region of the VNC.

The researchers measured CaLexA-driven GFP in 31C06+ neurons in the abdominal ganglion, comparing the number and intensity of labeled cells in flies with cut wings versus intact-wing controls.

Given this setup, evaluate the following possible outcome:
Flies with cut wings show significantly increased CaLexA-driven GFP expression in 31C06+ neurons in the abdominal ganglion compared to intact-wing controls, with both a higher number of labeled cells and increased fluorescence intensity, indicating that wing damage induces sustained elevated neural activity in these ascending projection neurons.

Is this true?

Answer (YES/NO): YES